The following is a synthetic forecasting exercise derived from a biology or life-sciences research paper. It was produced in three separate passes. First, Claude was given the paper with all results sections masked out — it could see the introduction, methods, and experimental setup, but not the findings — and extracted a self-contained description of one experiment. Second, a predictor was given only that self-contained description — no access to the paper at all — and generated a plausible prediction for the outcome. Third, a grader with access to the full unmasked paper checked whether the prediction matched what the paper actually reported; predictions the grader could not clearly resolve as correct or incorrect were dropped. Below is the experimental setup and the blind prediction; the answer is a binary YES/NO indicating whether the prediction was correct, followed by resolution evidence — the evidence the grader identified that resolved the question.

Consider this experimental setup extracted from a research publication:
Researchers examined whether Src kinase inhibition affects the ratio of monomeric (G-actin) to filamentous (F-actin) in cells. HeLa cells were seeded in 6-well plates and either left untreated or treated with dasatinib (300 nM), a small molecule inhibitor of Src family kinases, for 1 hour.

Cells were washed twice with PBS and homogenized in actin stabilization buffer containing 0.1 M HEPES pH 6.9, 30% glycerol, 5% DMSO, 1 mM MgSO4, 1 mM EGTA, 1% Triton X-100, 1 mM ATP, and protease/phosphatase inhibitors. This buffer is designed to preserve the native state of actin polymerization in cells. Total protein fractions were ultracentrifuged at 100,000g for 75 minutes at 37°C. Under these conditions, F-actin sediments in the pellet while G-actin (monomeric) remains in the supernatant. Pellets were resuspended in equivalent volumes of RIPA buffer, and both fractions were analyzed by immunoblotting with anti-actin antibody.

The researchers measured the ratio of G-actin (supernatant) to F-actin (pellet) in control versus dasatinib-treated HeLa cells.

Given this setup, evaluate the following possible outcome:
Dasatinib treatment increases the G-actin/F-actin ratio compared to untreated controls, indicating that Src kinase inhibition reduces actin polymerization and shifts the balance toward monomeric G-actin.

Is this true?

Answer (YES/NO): NO